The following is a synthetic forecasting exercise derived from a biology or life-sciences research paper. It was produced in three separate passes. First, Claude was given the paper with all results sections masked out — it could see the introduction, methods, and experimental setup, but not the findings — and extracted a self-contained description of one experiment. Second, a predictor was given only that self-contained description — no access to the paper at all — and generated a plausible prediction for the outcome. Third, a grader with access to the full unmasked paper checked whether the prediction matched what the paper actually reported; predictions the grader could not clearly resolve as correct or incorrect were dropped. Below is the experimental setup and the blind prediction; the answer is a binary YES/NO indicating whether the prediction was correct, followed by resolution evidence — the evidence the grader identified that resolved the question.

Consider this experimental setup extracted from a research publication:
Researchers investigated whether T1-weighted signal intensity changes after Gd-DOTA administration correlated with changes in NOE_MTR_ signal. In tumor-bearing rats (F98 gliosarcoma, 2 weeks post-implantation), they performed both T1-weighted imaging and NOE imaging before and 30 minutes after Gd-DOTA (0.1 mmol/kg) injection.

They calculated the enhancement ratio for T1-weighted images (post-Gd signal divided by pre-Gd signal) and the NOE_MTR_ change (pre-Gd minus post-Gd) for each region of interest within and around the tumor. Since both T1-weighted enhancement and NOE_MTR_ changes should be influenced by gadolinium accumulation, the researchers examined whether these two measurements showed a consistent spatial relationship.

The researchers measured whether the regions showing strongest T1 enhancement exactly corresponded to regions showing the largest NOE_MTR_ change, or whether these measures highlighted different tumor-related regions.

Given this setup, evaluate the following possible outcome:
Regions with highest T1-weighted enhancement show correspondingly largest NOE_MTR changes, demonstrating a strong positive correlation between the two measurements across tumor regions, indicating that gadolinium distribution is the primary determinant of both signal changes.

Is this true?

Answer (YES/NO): NO